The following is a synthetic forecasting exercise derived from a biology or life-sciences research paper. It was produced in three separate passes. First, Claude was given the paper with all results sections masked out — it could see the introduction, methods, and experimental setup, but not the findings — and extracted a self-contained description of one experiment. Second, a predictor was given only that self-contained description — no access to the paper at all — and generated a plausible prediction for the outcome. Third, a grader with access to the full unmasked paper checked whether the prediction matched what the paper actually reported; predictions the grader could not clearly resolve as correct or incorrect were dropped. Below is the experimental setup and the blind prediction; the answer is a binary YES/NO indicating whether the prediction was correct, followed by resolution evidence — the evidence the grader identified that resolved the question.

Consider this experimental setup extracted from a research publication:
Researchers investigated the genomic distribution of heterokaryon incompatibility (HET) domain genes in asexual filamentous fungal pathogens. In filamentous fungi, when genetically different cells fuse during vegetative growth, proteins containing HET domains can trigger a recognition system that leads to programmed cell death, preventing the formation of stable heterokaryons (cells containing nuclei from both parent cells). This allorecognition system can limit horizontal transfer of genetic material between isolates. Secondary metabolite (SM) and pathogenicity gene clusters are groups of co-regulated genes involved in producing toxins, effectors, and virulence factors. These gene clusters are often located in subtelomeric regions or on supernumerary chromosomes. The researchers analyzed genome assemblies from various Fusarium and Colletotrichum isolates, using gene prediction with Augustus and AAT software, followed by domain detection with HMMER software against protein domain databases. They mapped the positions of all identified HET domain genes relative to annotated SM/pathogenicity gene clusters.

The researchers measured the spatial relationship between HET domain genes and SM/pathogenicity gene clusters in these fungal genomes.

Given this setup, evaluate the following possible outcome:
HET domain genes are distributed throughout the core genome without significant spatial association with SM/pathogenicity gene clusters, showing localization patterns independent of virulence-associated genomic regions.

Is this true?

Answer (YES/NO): NO